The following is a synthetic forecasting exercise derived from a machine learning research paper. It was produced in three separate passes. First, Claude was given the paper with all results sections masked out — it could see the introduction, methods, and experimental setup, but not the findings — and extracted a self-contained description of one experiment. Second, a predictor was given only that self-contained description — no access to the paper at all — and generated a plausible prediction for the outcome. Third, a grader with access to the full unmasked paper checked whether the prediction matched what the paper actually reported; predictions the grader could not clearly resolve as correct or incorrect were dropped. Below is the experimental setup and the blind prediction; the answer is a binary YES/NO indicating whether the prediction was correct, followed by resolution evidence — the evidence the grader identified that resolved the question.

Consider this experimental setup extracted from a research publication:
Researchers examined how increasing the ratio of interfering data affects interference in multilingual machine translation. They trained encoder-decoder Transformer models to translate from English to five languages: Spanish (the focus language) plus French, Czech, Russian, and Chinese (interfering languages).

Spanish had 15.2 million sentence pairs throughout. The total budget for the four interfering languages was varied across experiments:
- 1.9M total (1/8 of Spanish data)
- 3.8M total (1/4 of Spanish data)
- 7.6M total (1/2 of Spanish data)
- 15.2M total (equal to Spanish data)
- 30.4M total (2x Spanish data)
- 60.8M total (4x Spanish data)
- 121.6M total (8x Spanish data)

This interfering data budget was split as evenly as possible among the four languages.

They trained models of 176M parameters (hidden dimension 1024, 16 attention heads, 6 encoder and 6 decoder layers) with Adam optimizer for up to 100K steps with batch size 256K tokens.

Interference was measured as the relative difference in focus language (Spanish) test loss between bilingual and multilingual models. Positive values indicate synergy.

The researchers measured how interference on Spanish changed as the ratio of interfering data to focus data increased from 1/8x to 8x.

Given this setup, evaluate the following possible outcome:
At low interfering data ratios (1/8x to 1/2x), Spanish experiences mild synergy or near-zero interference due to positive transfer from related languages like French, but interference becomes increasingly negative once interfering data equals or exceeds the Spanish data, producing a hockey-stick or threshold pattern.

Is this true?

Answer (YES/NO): NO